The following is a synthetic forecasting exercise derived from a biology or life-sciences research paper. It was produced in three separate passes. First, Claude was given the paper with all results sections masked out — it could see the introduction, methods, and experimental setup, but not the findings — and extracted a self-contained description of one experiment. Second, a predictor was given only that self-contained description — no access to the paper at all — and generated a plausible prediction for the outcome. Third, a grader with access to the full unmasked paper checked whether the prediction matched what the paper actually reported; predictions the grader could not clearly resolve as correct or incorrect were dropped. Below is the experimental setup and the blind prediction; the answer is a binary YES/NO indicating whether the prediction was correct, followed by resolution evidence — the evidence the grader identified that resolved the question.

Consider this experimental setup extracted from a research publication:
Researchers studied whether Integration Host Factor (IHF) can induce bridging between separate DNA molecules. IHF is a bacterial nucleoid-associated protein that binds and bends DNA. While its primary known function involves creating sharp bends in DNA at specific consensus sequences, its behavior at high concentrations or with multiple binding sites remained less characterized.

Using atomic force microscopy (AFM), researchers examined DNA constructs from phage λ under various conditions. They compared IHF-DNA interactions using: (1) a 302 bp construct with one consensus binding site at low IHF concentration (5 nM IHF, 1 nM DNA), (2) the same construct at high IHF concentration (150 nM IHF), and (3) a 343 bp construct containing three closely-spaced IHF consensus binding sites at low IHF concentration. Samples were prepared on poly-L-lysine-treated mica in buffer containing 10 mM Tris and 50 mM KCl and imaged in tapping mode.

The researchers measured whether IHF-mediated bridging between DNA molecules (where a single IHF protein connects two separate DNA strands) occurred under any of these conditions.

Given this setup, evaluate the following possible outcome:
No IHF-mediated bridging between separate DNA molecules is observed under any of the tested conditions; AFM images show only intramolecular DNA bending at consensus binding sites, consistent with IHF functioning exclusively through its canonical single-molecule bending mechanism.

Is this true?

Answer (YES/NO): NO